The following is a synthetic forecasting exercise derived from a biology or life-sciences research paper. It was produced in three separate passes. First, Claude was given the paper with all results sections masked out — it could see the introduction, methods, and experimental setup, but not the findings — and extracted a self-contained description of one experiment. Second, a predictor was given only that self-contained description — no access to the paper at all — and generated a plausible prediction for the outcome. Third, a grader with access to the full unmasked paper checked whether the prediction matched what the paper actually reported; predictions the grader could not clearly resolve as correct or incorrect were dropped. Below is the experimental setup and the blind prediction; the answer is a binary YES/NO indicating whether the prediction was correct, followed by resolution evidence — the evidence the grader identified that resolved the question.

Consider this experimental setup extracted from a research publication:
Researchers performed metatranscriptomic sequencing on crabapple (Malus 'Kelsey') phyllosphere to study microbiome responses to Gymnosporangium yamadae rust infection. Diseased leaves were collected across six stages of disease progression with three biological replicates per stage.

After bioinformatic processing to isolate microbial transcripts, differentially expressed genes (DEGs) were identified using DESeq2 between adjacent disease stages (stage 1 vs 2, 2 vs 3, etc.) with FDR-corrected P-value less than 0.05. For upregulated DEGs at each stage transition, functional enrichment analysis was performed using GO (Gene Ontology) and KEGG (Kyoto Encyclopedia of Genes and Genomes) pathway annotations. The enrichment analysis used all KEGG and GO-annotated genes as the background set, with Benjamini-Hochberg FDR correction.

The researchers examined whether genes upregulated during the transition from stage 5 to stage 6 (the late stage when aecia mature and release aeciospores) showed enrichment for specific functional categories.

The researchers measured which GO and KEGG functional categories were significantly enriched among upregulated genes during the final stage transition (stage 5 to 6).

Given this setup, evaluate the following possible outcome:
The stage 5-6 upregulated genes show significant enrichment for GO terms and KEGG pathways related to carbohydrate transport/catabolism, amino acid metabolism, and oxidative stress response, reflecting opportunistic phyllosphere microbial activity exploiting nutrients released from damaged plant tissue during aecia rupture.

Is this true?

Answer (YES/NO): NO